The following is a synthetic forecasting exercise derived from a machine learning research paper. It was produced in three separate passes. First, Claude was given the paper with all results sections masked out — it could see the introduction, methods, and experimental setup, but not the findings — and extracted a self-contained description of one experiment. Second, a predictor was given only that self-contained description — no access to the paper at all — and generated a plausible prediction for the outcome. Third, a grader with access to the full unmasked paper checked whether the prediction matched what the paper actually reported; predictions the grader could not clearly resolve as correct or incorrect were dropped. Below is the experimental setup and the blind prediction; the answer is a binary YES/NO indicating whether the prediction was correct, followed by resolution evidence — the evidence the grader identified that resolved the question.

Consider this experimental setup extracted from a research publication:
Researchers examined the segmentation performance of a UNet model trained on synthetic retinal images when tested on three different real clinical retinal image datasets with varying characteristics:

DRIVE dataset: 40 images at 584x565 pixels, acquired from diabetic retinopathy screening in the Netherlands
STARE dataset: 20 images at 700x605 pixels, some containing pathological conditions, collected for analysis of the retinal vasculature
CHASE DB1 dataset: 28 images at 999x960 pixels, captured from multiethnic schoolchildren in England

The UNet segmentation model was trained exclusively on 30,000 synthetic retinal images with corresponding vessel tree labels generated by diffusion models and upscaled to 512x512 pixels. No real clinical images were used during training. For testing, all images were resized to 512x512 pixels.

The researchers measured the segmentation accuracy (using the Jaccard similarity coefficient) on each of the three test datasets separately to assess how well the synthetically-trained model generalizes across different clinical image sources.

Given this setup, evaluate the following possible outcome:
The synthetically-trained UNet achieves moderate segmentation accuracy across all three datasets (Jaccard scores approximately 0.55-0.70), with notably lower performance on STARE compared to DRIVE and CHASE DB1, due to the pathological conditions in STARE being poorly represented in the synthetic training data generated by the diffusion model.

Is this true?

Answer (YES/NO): NO